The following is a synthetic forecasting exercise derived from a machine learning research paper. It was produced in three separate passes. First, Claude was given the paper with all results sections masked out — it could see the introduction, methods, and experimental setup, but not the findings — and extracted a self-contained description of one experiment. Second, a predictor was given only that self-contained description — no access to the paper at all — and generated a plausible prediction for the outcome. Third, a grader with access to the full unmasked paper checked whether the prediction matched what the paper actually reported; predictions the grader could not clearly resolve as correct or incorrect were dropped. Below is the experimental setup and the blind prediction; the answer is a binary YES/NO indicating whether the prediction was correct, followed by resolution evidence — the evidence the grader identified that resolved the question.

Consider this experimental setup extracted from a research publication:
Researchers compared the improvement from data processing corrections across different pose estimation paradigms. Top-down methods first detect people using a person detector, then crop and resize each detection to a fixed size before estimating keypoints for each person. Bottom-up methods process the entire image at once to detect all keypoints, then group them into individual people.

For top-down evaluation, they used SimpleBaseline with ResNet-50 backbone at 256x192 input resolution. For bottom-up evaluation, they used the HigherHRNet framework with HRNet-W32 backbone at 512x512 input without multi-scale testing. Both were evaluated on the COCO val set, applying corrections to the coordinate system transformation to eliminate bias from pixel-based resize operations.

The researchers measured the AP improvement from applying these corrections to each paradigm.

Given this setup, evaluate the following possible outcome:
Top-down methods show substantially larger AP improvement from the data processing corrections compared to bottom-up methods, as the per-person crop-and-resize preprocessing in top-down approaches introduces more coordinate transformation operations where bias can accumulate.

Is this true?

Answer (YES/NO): NO